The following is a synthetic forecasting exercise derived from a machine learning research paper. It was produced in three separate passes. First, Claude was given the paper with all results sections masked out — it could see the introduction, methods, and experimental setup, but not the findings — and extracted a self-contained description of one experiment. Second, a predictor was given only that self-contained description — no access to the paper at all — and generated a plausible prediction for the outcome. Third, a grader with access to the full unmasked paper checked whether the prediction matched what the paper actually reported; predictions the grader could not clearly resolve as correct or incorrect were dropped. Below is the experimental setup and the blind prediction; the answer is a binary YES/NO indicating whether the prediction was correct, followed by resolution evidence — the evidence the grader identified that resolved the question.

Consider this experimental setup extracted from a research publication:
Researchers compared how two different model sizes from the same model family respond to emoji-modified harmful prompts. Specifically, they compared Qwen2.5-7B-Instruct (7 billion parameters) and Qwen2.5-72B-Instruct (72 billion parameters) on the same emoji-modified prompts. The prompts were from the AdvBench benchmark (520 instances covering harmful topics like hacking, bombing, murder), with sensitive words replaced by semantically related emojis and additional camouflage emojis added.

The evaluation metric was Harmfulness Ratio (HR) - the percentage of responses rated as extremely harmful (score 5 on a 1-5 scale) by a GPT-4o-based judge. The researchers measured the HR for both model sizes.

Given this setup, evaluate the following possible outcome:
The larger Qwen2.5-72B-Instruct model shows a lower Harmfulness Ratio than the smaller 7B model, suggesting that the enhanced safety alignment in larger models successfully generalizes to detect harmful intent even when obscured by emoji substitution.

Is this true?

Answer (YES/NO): NO